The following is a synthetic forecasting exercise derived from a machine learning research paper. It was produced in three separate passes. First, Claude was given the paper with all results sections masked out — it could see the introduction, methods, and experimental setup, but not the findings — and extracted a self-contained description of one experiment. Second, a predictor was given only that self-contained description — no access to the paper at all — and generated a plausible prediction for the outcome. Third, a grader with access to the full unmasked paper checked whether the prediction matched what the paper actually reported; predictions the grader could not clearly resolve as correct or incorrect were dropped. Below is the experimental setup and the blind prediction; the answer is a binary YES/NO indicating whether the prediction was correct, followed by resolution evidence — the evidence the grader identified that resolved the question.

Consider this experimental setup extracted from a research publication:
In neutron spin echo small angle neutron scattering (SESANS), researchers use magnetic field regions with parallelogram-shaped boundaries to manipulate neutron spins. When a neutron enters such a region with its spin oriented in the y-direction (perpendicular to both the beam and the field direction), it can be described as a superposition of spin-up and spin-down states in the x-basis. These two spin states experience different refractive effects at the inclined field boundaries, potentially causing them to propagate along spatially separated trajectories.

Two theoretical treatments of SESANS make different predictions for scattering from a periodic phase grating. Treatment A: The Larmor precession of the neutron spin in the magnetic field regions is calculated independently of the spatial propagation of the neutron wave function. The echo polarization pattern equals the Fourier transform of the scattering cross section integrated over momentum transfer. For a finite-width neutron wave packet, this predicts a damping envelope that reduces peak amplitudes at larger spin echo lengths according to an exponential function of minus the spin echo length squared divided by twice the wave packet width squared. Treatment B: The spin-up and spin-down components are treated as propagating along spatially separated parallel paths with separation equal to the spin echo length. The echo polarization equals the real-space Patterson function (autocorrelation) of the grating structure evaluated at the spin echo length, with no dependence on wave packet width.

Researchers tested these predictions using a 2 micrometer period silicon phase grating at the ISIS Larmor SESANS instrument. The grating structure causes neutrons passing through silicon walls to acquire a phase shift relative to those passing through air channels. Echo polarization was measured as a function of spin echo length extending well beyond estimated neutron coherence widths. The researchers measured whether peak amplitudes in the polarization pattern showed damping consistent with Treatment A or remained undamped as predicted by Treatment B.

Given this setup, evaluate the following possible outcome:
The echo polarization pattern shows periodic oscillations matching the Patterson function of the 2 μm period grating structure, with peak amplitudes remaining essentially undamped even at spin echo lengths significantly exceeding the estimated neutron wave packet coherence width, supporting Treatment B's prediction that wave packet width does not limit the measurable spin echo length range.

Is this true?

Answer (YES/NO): YES